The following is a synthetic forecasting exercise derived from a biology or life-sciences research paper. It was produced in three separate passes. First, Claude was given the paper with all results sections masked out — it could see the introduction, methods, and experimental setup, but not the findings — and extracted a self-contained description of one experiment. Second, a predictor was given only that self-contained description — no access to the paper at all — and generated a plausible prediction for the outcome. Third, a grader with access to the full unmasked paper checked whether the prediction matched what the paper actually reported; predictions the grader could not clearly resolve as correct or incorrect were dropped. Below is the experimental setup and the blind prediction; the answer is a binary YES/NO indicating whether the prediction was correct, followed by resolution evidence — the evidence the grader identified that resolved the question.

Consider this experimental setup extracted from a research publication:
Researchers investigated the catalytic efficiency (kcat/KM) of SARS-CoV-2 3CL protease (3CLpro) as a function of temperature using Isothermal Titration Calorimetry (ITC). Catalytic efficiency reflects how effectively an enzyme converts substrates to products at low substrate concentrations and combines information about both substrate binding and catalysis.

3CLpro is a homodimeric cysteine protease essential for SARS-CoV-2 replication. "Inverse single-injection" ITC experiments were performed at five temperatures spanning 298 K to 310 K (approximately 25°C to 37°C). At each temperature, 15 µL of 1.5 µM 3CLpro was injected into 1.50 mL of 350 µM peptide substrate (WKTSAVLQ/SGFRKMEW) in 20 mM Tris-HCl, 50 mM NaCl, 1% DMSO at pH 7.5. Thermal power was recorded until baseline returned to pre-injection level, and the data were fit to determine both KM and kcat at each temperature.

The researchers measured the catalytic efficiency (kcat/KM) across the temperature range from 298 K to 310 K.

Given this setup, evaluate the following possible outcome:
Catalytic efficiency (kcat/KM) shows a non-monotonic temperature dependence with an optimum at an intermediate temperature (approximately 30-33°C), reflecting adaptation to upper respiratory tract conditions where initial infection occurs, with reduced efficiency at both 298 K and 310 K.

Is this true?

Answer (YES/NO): NO